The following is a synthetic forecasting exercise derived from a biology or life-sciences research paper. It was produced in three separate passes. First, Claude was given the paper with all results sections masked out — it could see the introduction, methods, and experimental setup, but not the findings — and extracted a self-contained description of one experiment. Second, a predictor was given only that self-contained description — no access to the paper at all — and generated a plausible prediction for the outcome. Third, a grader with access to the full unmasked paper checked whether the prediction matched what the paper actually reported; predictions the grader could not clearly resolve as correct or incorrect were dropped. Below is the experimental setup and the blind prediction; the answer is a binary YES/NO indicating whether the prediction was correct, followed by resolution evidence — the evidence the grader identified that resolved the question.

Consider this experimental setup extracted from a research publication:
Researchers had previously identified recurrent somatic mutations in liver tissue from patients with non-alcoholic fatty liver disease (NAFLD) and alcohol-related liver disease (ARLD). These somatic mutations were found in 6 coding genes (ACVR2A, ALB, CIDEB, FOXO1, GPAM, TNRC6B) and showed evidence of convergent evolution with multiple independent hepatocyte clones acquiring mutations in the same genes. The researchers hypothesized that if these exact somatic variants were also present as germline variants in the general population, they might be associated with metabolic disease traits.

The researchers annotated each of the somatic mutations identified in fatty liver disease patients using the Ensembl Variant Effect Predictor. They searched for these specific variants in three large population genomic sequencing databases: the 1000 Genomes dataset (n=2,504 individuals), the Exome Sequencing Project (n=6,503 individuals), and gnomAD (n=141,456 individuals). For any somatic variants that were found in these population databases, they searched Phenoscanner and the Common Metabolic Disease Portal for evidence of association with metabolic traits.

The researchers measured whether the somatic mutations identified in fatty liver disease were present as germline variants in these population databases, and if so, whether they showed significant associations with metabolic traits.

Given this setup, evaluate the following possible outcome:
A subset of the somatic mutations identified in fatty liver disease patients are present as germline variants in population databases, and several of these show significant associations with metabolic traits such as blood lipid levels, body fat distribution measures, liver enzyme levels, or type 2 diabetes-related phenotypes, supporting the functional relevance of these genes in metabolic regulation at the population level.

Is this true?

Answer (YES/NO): NO